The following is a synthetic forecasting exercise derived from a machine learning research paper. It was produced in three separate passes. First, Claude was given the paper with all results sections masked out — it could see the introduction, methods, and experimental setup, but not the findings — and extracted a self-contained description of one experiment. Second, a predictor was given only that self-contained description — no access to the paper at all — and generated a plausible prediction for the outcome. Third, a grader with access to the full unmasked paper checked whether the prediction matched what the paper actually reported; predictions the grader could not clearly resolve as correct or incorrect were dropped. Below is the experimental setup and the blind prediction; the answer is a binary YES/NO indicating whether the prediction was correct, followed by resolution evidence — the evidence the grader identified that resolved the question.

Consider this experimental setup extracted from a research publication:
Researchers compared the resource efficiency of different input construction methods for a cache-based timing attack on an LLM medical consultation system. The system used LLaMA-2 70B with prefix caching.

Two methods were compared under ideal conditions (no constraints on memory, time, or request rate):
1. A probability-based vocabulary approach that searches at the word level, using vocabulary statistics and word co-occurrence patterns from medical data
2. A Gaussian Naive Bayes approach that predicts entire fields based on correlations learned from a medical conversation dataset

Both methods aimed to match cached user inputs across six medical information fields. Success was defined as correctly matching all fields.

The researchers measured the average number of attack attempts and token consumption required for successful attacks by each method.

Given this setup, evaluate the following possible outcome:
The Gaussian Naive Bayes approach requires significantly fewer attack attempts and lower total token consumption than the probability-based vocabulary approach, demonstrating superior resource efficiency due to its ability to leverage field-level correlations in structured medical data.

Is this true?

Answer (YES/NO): YES